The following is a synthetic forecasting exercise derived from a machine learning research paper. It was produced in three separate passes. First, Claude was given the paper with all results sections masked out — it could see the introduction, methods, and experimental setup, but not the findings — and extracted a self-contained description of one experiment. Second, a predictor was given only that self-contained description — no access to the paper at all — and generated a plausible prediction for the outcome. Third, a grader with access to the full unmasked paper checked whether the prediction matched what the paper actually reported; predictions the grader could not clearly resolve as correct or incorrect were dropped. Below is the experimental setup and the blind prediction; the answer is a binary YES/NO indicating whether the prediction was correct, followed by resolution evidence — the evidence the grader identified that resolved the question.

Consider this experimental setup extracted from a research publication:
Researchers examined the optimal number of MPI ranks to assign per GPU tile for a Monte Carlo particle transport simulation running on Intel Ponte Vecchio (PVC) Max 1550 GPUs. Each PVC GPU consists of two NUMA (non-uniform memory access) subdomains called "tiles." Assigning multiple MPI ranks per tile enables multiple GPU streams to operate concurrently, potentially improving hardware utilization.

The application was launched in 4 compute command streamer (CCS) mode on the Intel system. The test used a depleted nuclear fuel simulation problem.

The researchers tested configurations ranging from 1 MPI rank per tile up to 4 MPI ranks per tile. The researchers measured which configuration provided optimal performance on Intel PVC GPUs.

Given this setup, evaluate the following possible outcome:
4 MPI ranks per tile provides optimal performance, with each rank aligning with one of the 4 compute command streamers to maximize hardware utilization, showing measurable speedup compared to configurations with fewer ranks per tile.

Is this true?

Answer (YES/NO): YES